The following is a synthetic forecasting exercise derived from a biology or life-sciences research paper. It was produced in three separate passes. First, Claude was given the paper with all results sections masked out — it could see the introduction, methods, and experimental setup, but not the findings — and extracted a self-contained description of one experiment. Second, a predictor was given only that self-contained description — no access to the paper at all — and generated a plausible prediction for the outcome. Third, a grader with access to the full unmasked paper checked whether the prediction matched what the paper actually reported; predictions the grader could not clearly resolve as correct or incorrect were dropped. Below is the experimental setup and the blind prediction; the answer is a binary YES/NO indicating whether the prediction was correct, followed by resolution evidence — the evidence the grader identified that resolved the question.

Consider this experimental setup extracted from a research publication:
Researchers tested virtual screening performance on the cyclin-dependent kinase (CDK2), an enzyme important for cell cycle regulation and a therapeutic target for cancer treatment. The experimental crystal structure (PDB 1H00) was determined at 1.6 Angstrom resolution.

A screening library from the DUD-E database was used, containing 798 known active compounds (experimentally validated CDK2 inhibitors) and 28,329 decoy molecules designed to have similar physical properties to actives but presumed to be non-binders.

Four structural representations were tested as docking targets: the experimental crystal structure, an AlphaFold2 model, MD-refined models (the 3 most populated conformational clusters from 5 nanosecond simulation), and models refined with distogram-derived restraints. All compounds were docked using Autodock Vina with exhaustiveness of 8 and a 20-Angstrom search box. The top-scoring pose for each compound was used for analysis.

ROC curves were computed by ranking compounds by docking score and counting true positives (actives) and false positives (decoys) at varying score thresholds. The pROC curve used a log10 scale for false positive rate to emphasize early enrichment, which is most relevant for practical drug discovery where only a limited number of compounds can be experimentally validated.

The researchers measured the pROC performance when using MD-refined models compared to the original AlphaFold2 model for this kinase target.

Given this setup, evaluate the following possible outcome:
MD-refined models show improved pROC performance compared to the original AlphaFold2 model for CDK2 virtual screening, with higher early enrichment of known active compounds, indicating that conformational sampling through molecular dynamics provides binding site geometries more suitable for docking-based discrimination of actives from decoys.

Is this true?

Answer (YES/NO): YES